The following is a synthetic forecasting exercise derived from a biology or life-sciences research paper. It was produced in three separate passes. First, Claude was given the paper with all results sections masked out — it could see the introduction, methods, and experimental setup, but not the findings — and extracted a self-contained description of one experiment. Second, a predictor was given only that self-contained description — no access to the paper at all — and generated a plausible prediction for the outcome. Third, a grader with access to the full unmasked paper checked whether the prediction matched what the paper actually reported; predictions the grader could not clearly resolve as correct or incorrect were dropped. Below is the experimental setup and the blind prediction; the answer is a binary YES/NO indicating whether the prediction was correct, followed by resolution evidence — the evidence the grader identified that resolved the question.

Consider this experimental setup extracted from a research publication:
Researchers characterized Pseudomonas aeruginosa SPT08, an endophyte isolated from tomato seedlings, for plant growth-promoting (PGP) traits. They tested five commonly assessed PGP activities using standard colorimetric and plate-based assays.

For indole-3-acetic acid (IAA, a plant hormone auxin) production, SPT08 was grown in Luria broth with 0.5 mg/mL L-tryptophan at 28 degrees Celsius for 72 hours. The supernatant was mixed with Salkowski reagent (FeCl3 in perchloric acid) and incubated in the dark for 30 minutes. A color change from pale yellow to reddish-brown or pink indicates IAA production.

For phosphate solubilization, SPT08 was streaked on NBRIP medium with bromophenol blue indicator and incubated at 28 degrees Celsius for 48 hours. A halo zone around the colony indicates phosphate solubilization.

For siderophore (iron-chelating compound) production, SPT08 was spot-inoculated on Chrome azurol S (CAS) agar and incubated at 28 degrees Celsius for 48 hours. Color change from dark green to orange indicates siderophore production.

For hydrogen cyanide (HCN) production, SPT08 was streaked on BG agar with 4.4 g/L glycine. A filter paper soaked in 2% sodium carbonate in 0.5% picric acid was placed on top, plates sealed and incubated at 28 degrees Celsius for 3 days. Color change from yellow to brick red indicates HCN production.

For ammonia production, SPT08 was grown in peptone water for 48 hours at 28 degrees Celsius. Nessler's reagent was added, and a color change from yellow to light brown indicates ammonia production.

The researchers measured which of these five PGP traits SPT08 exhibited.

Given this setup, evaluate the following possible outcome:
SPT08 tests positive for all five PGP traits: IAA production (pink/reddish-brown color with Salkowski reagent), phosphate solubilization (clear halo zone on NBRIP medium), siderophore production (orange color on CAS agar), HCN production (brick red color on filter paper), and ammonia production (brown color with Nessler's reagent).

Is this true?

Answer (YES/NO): YES